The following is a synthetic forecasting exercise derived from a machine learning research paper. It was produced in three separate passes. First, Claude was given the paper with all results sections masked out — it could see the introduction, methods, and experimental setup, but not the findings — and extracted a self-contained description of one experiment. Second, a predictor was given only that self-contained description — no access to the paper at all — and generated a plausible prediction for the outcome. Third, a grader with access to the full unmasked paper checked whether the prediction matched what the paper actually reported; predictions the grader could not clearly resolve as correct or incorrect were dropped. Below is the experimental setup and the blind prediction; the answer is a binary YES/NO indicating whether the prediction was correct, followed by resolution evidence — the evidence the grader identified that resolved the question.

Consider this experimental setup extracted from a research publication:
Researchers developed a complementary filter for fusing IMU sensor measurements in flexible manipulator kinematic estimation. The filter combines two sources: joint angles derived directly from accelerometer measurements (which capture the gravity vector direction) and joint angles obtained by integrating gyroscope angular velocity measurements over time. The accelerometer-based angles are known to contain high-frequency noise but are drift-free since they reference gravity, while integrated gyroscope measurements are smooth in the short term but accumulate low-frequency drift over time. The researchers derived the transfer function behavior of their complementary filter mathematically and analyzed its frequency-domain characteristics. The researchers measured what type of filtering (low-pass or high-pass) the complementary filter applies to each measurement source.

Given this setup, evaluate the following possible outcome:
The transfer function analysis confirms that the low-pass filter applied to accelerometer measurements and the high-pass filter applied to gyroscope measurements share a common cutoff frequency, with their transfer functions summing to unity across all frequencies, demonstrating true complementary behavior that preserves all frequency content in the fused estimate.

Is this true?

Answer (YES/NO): YES